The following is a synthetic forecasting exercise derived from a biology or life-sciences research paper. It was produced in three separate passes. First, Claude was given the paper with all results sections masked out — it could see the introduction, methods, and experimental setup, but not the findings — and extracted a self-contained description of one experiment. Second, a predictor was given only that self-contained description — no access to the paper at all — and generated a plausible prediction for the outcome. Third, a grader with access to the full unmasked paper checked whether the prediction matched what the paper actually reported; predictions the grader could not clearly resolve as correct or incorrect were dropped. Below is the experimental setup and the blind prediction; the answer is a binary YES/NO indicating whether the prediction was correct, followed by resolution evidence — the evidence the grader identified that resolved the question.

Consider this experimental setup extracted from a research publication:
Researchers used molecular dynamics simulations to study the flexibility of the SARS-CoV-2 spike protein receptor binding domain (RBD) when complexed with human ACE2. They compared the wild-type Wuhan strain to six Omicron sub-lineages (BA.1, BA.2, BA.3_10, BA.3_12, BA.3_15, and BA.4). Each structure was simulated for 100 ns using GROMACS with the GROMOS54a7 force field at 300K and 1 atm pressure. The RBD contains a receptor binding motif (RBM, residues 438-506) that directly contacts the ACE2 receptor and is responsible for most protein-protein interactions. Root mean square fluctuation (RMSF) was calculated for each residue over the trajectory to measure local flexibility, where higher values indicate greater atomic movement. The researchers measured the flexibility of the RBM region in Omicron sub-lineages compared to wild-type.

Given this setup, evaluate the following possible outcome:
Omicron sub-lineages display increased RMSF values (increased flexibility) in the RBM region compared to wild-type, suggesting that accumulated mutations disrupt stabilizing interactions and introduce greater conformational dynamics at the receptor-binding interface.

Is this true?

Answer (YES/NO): YES